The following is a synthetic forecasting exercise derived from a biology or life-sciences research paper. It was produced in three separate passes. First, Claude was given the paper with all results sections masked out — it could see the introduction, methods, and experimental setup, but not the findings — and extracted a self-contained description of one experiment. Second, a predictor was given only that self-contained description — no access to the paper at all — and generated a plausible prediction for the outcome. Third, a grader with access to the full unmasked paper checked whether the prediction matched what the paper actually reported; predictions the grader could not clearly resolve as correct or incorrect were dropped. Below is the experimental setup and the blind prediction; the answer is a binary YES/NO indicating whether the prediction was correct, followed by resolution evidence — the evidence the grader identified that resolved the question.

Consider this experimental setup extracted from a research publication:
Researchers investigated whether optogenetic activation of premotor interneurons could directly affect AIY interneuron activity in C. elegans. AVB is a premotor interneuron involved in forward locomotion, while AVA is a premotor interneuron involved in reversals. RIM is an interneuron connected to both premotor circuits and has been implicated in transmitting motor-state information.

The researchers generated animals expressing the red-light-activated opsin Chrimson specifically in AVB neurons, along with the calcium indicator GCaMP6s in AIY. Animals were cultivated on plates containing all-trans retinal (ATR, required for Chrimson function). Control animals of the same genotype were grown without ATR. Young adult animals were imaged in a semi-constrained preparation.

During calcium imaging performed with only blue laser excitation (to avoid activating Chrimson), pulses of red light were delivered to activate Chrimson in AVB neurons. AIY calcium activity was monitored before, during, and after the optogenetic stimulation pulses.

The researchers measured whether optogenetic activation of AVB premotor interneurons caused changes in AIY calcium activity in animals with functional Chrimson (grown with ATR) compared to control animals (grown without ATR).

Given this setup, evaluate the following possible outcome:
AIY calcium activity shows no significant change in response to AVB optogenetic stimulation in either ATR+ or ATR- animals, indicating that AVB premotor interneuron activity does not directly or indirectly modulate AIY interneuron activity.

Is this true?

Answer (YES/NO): NO